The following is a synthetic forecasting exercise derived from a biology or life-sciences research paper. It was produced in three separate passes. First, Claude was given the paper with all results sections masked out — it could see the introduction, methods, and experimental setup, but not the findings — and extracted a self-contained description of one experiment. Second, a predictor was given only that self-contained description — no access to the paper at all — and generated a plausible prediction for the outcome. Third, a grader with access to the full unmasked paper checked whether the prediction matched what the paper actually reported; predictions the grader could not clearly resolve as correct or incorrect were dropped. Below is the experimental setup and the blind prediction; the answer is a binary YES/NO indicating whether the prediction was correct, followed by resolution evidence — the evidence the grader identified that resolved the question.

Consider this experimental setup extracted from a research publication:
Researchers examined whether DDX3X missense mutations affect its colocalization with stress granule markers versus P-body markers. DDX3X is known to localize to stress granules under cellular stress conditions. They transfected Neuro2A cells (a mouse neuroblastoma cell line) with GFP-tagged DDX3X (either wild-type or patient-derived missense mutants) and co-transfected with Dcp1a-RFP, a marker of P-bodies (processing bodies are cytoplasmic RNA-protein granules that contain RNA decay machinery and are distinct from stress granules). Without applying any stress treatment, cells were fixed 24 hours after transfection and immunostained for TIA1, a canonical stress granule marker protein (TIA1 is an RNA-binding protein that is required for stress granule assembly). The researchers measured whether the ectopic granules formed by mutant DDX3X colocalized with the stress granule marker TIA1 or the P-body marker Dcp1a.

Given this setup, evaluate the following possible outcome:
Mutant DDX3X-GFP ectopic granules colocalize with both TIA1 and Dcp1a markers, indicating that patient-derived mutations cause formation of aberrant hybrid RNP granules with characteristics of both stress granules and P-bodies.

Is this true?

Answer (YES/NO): NO